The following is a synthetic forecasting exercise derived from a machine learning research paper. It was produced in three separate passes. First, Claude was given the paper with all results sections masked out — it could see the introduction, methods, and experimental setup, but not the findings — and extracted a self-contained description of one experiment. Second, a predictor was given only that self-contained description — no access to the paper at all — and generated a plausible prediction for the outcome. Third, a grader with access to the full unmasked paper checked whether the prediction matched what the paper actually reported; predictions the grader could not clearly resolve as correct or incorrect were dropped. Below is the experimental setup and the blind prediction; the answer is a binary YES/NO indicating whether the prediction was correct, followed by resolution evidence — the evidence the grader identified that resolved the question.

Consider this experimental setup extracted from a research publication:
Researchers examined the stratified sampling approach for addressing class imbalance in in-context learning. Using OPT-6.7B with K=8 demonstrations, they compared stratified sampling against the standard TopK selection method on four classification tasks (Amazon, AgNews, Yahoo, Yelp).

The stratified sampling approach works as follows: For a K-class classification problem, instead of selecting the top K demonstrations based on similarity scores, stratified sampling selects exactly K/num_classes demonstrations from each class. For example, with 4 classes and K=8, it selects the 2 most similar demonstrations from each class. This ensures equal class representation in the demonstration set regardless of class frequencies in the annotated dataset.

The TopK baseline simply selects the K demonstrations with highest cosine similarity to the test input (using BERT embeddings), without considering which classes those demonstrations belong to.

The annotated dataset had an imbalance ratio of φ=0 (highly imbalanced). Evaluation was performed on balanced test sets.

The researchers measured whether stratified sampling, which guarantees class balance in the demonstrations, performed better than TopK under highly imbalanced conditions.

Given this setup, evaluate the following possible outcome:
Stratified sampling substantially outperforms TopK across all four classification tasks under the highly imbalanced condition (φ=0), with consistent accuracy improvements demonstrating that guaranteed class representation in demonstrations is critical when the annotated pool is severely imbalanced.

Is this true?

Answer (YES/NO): NO